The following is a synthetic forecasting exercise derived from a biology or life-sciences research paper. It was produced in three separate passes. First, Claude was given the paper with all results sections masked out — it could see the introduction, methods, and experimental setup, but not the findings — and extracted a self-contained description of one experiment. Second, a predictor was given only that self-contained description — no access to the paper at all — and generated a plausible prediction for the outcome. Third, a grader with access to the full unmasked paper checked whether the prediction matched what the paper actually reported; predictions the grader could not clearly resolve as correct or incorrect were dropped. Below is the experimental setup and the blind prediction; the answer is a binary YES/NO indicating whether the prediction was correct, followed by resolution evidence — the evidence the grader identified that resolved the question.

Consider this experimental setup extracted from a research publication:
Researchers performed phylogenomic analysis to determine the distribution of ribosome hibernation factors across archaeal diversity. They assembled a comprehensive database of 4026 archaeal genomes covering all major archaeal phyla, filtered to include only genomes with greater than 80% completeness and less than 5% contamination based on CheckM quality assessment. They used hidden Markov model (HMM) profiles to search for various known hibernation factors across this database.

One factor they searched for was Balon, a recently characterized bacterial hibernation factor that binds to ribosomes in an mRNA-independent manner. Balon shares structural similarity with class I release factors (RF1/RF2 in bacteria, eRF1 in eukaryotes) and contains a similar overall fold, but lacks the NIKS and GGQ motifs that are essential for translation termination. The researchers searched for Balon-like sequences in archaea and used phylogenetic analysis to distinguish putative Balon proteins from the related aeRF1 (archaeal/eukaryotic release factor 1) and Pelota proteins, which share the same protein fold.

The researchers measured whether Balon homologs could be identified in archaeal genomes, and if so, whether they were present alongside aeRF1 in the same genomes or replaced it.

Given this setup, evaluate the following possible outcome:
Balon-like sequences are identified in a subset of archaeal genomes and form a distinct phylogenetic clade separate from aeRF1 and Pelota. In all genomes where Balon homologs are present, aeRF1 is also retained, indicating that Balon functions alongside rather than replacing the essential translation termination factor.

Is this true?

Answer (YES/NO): YES